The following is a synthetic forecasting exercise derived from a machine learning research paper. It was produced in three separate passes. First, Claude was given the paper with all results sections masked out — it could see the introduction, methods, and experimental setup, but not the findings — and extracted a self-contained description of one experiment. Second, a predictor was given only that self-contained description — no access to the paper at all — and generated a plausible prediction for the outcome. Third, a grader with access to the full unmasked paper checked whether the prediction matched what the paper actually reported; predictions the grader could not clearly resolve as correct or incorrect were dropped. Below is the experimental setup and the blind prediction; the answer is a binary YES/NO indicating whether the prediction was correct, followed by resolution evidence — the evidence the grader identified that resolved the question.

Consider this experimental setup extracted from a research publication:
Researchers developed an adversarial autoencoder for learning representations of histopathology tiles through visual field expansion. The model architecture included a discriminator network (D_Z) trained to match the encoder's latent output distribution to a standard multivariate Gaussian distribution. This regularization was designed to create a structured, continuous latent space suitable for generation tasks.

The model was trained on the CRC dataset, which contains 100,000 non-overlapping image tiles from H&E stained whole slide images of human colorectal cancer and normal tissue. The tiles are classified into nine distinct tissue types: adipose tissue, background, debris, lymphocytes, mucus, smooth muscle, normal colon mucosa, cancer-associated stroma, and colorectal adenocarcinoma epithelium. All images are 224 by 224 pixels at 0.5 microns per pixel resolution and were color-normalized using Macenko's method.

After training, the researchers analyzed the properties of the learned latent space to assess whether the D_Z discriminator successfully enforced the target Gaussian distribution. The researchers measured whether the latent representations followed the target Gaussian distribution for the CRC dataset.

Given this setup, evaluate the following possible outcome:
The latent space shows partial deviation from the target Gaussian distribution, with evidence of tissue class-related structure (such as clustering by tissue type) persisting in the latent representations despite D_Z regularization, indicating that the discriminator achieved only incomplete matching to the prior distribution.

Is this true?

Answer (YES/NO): YES